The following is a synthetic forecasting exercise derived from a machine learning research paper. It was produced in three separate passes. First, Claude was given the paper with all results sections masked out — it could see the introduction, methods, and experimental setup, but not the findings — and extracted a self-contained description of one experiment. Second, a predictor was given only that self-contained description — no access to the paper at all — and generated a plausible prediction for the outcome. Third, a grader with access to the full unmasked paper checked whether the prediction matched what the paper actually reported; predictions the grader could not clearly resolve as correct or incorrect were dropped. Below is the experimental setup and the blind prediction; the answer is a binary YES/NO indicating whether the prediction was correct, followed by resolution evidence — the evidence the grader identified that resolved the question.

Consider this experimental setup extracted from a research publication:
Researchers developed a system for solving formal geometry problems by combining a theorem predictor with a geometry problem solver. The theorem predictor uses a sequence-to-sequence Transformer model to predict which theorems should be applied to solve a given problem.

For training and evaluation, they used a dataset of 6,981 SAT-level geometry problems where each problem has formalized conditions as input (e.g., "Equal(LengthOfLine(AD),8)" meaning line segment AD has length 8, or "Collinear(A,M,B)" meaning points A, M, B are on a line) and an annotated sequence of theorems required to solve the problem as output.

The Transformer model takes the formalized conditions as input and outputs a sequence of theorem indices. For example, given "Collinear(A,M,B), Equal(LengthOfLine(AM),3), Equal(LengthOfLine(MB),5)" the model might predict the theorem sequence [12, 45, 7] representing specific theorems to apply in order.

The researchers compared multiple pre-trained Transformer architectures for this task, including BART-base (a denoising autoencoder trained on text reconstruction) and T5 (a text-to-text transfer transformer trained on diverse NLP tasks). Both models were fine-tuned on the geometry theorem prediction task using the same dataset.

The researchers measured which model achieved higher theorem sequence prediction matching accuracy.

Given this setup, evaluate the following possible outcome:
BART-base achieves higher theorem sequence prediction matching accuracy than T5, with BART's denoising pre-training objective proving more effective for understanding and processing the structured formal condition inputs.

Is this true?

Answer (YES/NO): YES